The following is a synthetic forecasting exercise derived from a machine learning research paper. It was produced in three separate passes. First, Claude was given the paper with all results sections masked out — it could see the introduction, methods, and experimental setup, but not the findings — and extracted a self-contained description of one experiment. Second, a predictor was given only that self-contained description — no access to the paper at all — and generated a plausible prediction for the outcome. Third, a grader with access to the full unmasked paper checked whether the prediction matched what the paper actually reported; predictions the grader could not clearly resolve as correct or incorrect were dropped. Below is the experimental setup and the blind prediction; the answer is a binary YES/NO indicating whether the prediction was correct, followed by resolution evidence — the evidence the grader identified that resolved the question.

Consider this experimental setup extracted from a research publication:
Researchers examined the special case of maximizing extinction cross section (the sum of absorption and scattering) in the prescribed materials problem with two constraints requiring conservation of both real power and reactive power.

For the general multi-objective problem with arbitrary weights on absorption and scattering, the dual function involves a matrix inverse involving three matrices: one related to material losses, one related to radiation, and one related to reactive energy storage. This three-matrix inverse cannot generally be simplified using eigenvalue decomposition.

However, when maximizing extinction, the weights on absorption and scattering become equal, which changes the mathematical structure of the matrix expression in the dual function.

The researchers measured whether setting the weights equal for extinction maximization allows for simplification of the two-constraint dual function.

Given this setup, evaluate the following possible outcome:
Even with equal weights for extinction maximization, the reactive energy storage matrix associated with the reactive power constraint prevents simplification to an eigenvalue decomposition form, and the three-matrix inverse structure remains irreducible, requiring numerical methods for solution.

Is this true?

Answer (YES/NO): NO